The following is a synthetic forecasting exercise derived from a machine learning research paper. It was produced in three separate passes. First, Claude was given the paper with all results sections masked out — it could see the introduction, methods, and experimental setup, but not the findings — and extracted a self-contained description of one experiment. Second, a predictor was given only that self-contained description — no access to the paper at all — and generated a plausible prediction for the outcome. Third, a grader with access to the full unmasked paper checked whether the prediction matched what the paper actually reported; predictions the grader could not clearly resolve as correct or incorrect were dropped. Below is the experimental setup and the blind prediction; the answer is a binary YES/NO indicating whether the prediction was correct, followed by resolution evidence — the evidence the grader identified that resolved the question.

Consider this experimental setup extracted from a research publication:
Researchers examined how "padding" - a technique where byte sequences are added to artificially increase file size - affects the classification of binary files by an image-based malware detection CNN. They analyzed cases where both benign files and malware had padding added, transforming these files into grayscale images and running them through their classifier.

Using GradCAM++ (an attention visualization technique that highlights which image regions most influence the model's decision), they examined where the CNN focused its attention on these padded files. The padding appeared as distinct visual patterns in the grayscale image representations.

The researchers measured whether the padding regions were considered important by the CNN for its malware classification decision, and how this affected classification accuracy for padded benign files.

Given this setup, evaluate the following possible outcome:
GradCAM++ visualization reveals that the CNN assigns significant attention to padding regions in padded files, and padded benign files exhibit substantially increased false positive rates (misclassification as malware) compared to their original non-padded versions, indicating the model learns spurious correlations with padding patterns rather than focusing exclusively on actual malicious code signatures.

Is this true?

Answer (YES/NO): YES